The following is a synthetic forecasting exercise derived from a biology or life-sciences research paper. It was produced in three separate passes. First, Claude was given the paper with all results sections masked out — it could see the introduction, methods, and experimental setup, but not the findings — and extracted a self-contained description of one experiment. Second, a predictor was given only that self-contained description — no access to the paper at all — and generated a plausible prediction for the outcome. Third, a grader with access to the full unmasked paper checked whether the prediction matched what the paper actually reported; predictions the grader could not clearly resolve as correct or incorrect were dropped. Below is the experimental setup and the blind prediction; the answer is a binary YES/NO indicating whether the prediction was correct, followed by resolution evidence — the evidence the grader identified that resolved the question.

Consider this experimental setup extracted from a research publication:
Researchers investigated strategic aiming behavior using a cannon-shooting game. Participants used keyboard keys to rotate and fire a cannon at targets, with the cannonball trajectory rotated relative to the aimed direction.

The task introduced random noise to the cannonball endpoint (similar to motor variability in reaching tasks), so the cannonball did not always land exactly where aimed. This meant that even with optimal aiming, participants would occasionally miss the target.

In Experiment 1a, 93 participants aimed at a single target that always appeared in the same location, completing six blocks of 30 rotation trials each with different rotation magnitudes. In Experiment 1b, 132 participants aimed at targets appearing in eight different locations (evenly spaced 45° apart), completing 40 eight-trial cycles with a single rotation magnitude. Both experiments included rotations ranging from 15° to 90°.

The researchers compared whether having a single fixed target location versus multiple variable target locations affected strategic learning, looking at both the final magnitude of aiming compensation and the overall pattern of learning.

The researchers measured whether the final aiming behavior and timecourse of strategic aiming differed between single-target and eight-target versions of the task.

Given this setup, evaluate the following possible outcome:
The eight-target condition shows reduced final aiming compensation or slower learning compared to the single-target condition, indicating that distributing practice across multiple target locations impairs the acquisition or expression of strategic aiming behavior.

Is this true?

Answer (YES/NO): NO